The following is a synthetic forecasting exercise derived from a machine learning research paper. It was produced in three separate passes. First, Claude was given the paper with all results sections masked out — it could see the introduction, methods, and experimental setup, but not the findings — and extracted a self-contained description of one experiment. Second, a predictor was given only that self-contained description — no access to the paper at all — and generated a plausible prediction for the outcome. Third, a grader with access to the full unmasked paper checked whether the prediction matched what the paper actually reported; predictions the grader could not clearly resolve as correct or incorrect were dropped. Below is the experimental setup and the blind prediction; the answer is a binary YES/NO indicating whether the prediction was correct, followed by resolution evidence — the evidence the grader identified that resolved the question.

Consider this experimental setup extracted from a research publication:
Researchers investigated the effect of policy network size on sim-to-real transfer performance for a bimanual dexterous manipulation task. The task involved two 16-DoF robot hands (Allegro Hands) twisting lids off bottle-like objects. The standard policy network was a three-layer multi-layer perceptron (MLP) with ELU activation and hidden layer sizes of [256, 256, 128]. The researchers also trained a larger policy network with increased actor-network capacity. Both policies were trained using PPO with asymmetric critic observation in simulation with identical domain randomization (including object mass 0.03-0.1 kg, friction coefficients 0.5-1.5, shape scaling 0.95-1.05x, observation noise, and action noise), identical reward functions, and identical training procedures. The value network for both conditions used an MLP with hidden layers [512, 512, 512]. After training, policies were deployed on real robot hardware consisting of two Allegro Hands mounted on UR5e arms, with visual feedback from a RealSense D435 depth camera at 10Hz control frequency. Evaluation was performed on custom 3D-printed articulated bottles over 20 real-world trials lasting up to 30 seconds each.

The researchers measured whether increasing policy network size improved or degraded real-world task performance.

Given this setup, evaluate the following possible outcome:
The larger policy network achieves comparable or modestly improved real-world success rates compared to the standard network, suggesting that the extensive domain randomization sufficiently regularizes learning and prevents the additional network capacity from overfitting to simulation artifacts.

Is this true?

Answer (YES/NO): NO